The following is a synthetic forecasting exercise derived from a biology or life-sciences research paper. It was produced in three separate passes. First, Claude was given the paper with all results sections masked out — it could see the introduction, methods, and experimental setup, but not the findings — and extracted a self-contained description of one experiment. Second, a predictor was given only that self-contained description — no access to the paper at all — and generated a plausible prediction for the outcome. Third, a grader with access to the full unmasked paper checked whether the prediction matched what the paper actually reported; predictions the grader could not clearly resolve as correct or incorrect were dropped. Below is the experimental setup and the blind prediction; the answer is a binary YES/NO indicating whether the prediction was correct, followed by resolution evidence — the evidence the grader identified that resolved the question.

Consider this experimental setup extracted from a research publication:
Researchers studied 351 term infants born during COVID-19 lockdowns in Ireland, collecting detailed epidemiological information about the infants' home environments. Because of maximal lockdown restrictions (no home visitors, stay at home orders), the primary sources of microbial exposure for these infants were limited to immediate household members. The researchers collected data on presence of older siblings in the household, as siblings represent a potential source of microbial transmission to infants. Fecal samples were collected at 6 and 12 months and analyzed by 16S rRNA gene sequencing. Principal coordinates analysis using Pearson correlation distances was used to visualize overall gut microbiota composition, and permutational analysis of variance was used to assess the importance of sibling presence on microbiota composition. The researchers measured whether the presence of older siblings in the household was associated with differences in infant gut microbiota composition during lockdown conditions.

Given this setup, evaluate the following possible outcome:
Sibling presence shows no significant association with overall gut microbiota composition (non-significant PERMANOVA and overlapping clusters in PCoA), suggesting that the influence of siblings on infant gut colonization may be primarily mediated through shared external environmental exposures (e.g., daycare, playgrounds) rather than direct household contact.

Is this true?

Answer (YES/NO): NO